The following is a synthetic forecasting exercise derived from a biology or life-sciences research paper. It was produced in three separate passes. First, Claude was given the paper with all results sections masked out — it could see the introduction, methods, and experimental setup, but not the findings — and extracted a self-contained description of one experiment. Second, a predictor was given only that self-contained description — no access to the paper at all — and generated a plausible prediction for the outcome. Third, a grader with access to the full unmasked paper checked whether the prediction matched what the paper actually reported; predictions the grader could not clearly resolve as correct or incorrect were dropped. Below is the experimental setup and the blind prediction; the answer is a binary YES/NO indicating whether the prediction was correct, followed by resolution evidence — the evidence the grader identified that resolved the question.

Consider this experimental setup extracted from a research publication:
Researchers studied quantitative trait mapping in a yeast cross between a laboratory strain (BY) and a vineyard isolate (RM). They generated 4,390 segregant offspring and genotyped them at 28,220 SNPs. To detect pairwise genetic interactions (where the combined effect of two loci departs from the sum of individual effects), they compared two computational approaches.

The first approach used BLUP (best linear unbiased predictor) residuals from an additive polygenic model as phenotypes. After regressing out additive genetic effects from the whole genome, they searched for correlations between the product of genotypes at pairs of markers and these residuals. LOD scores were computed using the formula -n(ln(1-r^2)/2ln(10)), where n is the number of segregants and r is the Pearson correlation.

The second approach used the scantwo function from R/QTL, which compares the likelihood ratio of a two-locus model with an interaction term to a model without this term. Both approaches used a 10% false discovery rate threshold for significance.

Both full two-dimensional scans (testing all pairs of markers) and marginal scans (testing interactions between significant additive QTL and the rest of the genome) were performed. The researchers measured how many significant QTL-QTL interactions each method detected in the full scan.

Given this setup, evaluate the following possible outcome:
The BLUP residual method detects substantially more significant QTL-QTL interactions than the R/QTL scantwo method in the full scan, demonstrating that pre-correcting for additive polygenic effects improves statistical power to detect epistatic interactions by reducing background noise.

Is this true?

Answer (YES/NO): YES